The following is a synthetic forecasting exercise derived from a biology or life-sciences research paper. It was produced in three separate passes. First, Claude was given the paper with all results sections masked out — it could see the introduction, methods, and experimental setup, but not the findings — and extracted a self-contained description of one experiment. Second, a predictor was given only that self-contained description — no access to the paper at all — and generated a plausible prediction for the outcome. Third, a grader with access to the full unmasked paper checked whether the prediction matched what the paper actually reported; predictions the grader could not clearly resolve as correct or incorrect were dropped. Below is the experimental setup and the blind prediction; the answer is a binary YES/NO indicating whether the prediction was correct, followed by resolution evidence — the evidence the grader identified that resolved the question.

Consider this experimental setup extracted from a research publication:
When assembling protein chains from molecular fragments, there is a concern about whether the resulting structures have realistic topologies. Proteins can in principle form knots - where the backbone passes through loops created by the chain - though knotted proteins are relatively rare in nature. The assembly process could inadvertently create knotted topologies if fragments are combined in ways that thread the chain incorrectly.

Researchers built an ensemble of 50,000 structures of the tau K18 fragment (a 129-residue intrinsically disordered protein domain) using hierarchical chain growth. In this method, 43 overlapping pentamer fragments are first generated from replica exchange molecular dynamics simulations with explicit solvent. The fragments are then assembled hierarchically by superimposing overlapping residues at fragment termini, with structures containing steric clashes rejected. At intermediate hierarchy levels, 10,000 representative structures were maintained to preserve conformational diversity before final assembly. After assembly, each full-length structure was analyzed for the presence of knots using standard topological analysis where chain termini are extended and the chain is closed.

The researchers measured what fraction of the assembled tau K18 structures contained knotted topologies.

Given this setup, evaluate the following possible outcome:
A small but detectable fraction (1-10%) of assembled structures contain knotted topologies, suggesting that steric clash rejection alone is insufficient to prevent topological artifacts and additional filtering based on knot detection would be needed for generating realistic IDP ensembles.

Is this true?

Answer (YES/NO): NO